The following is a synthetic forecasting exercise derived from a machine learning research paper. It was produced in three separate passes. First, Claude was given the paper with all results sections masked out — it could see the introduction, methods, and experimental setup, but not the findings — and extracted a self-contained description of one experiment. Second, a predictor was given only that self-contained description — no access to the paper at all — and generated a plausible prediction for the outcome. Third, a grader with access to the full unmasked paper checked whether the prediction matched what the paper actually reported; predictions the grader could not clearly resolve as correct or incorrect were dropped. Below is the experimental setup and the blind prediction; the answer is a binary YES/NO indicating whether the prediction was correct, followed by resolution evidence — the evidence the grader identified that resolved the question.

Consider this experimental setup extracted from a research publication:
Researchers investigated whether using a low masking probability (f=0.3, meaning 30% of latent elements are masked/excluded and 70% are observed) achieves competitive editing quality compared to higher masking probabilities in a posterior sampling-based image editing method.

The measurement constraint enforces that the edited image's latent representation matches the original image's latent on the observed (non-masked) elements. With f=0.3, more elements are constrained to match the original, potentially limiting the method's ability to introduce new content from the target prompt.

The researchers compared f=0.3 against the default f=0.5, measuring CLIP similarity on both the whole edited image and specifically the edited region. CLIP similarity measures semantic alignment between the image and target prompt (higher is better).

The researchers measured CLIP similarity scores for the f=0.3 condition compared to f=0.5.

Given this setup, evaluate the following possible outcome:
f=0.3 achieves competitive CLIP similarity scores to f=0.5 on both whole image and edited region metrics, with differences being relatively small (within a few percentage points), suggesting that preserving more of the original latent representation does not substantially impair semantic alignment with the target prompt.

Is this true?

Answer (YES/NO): NO